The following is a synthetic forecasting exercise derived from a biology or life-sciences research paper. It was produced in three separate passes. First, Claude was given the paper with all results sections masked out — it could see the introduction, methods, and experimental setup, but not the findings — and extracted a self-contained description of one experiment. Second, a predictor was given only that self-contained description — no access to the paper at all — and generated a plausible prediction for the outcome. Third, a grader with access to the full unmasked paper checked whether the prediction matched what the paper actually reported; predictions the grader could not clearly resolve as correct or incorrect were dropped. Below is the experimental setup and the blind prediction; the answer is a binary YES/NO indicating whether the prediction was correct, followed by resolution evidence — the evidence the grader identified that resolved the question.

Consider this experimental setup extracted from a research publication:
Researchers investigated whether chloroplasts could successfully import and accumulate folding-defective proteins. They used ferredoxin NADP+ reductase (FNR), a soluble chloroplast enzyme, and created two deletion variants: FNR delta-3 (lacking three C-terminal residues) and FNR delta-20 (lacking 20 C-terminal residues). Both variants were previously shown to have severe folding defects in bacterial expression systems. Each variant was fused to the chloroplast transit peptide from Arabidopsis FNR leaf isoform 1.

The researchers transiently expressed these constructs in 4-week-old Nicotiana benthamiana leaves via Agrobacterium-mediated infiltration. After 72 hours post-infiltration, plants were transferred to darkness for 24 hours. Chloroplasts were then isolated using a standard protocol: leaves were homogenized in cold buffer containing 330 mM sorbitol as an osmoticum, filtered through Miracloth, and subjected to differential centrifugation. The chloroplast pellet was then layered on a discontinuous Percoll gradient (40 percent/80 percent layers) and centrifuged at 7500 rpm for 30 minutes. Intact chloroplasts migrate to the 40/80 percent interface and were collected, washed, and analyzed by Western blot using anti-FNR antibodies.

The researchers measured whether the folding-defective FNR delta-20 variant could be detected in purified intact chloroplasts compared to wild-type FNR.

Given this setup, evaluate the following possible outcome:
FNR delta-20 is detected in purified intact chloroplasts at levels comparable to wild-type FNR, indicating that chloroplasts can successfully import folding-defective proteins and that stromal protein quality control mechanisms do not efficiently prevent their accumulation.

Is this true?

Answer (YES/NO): NO